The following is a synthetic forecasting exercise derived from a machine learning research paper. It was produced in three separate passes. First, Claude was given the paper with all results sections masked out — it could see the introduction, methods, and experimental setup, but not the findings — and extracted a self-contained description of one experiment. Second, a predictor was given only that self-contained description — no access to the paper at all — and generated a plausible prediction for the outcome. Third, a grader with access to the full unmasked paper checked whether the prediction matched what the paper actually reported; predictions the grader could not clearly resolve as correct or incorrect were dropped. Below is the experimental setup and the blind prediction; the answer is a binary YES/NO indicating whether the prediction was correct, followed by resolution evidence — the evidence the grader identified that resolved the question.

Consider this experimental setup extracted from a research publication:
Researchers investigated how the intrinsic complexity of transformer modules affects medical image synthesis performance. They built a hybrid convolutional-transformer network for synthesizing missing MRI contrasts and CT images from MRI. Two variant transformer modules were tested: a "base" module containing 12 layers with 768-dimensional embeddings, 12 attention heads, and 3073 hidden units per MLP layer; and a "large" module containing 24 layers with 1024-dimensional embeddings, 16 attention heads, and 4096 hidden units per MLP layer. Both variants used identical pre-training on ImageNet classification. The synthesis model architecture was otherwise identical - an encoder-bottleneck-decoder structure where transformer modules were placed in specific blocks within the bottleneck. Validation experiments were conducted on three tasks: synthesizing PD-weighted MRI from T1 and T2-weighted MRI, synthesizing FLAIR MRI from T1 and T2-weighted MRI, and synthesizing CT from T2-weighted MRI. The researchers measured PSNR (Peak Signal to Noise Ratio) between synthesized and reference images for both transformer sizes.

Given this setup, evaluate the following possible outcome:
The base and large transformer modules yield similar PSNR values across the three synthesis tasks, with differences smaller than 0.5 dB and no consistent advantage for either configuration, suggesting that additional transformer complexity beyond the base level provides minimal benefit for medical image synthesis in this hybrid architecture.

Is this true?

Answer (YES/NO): NO